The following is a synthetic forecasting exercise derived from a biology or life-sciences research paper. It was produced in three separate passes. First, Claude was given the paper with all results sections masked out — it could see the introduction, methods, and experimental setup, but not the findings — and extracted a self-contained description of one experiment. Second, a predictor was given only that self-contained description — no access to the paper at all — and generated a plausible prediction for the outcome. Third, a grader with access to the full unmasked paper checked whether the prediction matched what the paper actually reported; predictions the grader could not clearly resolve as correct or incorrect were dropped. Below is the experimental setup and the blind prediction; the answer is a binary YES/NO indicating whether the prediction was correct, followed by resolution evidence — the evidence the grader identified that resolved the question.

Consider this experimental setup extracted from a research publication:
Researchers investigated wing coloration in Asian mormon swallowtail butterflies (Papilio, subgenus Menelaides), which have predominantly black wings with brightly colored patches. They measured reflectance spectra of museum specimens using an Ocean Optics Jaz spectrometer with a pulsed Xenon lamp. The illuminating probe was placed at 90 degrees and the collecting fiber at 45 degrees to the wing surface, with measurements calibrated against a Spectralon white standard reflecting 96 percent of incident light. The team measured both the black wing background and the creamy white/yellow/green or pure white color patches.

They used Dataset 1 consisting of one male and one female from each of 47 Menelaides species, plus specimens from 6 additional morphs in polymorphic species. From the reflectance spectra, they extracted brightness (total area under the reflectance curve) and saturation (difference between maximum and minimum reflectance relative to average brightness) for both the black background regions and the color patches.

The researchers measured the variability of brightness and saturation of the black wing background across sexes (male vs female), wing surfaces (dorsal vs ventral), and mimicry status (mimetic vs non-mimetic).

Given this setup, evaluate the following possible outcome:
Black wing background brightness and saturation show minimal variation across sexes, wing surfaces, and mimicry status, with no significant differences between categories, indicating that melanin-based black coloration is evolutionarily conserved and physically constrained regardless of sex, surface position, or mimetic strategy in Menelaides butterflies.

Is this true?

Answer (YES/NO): NO